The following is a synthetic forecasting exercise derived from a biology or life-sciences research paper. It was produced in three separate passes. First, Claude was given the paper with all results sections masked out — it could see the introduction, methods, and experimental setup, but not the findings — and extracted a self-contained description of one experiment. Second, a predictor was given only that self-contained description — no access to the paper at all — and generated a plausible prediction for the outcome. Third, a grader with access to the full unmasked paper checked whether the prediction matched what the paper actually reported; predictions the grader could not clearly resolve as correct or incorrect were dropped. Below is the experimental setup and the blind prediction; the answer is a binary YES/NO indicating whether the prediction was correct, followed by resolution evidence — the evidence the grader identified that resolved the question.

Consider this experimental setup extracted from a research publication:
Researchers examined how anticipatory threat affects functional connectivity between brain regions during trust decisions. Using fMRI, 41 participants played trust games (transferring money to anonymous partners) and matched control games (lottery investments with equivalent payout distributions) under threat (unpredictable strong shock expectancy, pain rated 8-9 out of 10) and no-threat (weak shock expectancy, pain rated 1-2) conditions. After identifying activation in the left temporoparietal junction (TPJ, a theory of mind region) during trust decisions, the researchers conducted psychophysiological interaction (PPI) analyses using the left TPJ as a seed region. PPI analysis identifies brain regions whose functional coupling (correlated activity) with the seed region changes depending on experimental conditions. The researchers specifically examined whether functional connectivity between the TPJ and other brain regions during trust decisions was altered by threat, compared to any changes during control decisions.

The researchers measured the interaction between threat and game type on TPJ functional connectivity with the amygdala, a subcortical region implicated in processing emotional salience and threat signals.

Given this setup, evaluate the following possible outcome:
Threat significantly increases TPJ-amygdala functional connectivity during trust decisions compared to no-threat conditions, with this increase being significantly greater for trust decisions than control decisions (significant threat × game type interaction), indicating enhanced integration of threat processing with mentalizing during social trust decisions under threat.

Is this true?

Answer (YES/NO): NO